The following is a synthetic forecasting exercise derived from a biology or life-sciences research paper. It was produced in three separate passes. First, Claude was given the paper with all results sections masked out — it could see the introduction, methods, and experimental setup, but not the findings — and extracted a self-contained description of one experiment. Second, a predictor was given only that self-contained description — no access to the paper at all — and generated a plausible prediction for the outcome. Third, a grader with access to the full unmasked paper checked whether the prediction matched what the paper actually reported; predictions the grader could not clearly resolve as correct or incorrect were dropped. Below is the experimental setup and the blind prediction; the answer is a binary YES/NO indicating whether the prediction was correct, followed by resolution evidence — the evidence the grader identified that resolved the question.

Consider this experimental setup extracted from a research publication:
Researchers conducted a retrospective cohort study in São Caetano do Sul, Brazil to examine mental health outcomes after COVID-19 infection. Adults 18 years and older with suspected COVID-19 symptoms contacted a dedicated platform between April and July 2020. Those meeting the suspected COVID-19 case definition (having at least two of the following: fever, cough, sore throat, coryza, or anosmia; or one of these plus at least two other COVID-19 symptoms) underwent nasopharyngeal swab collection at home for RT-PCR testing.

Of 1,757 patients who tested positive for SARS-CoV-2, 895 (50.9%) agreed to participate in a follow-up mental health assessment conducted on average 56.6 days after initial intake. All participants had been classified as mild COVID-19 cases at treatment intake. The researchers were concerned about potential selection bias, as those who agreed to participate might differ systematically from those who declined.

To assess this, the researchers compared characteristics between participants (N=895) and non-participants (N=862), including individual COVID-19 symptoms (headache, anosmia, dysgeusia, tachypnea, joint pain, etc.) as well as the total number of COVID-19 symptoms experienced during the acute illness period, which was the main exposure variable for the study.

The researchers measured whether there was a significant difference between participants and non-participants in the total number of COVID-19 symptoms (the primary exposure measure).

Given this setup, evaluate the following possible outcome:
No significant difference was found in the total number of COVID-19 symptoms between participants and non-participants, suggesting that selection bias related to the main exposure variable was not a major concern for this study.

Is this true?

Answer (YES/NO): YES